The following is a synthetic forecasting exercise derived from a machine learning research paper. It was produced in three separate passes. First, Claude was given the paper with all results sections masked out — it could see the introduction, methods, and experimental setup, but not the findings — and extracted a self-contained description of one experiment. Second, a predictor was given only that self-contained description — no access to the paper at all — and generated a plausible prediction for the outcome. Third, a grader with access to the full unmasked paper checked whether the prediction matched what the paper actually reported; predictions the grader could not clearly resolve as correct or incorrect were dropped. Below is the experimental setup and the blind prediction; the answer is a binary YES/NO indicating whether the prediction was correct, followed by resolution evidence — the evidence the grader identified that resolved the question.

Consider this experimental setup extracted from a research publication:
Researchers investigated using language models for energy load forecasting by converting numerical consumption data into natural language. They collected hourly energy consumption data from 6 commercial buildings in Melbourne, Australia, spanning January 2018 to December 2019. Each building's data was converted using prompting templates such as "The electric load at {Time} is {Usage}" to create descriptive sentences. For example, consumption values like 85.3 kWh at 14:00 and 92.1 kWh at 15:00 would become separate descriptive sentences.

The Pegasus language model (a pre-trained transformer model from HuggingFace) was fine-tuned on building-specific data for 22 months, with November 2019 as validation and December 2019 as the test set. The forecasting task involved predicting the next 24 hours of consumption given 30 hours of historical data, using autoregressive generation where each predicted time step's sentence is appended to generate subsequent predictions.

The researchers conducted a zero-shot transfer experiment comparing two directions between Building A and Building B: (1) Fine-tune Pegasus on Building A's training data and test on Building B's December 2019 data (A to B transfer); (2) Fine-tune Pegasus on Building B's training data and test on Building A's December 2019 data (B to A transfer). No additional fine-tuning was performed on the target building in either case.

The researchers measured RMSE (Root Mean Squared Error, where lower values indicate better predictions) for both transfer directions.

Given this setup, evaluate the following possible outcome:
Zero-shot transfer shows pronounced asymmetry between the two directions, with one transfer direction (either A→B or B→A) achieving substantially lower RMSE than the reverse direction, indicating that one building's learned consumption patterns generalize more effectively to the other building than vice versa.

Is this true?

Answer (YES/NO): YES